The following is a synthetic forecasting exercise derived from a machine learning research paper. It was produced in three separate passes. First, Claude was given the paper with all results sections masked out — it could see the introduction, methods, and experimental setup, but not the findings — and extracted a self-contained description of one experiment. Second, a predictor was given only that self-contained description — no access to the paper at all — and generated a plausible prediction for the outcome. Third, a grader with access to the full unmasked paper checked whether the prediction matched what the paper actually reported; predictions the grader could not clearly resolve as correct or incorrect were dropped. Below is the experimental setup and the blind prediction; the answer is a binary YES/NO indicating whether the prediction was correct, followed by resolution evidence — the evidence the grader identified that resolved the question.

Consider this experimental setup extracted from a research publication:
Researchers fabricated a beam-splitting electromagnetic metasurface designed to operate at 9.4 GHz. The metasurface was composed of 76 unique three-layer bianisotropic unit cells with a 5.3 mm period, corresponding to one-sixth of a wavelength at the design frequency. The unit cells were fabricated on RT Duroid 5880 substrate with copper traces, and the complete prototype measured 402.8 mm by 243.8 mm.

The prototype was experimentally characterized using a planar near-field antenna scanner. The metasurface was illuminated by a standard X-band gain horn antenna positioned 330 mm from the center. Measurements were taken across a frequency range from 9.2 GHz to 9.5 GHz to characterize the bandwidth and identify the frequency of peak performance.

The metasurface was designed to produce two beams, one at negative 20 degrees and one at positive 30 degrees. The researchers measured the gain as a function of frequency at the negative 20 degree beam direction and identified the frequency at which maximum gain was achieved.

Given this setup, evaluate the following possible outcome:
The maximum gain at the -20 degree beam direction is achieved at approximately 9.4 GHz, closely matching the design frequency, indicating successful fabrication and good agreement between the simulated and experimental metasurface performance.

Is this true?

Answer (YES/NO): NO